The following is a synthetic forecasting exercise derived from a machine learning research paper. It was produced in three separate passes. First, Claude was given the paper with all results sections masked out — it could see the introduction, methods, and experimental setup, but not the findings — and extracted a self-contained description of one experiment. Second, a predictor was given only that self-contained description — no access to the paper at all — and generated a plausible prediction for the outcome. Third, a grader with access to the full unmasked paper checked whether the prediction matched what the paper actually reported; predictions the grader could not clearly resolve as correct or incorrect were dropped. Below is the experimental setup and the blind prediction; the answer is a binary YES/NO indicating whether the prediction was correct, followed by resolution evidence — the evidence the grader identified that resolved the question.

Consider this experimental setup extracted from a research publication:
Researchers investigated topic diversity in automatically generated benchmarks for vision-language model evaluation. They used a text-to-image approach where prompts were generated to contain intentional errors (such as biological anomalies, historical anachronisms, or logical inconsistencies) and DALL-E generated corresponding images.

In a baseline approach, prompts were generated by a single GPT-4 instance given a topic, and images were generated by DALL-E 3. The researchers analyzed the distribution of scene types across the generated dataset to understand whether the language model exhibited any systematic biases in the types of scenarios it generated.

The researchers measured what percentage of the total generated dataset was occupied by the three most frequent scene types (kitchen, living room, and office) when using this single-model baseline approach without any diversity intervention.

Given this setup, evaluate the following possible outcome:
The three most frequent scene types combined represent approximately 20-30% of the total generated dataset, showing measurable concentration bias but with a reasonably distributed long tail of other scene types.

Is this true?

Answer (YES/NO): NO